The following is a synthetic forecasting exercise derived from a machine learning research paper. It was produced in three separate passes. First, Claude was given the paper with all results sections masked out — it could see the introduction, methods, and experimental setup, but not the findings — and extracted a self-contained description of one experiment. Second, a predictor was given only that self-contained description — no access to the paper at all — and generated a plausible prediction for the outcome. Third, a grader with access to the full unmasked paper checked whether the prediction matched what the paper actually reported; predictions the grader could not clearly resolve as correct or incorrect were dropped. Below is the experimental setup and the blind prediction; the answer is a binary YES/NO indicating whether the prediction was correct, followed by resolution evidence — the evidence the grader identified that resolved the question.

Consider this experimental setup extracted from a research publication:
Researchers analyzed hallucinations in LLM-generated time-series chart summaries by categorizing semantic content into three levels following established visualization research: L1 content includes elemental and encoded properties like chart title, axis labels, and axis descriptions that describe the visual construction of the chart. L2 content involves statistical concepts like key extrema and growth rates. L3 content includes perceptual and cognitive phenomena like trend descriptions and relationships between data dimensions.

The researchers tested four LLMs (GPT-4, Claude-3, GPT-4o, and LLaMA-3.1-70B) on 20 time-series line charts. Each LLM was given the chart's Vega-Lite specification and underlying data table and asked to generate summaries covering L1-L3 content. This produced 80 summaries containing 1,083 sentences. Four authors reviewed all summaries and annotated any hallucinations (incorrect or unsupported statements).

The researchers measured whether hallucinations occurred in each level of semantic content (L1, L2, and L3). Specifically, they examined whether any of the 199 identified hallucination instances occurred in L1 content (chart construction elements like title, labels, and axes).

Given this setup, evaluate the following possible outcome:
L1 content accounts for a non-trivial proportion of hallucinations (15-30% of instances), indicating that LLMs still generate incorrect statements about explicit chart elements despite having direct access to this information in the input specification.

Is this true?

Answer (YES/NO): NO